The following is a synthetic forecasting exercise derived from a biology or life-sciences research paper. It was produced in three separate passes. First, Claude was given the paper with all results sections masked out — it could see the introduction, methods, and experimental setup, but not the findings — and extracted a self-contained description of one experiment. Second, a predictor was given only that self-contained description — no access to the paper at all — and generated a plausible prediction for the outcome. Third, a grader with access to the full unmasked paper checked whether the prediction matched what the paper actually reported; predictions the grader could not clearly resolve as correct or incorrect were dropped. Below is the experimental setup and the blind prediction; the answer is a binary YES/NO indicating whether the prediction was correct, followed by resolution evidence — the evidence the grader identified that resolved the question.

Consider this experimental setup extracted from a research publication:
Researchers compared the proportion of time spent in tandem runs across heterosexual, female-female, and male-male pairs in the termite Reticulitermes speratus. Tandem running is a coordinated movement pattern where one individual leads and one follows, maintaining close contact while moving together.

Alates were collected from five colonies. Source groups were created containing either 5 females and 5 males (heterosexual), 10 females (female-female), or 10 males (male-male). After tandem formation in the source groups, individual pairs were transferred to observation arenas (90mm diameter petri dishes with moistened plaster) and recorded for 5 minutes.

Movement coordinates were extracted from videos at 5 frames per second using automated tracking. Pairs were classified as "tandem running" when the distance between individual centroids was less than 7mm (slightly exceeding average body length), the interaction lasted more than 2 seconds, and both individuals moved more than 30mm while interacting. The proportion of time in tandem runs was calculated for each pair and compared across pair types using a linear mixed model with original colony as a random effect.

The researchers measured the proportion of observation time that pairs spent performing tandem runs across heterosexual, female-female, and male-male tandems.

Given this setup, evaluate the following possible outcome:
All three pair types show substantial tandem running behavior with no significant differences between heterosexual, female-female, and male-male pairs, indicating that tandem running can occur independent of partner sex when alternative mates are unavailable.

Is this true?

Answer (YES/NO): YES